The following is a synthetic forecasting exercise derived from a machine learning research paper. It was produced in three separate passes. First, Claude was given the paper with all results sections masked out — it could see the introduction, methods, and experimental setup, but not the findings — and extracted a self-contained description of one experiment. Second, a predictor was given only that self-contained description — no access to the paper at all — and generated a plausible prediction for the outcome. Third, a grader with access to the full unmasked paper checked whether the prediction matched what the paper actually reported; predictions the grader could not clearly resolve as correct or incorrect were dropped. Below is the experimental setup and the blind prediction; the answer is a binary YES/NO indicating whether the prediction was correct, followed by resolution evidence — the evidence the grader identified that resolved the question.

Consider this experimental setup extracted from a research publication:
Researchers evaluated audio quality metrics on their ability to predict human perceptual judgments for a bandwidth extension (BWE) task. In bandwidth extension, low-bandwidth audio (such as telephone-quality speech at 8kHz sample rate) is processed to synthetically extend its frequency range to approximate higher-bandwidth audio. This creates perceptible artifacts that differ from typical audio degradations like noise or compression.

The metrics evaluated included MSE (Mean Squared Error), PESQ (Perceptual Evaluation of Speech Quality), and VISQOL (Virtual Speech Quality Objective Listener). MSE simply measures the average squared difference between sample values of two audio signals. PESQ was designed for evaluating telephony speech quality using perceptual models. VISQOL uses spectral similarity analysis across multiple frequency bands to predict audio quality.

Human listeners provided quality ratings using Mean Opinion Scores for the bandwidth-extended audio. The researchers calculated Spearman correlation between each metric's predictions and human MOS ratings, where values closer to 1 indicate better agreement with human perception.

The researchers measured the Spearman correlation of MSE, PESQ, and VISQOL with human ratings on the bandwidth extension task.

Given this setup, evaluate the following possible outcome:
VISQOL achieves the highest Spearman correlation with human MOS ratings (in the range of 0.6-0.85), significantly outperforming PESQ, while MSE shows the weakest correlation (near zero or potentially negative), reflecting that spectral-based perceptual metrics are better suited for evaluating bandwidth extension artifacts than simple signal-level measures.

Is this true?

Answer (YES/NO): NO